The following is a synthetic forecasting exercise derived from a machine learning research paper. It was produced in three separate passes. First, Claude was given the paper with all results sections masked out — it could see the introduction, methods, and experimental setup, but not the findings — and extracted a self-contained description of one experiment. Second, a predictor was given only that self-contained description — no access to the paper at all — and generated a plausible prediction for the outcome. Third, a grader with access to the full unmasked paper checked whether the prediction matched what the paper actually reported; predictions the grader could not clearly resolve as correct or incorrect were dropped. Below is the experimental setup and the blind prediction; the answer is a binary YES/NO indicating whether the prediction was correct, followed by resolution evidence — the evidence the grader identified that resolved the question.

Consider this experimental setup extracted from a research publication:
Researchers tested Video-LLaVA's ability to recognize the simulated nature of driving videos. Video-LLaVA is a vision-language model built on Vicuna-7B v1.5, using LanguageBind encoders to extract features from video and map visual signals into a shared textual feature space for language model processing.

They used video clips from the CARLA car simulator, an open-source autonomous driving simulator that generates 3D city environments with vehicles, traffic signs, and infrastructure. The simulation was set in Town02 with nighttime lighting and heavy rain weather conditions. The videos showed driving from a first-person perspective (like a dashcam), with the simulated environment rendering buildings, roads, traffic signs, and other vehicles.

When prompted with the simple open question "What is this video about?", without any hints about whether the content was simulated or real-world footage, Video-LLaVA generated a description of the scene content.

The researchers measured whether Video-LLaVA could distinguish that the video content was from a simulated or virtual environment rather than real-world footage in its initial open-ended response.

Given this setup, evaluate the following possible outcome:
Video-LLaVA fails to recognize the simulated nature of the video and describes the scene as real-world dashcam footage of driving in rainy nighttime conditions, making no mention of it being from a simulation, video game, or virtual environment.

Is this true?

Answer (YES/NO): NO